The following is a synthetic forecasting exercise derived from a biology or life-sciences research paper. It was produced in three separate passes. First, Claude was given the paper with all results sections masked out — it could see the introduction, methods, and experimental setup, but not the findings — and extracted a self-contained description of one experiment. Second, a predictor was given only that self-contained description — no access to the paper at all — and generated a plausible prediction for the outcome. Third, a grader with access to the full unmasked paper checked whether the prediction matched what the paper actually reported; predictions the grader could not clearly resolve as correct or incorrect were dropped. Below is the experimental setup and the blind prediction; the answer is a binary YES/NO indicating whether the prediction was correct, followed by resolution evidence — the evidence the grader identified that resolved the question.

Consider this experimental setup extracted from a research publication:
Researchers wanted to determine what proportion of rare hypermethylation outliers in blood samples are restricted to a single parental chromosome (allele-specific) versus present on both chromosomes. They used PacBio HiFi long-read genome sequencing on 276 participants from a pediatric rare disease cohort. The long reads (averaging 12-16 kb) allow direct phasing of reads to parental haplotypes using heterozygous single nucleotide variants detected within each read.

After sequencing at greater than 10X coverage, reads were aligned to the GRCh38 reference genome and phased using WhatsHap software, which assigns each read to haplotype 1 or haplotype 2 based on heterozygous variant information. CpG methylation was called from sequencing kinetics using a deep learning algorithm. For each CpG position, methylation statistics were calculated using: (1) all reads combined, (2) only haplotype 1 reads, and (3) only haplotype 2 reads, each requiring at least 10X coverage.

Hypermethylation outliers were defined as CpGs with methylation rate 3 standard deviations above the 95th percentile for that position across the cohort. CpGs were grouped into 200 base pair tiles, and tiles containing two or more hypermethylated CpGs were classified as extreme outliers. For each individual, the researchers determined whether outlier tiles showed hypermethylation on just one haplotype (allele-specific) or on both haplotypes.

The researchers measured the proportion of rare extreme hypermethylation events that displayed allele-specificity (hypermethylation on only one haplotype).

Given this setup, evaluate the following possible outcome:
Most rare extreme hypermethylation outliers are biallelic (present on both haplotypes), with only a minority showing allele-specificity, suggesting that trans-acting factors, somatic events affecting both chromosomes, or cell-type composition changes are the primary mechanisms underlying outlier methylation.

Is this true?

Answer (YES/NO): NO